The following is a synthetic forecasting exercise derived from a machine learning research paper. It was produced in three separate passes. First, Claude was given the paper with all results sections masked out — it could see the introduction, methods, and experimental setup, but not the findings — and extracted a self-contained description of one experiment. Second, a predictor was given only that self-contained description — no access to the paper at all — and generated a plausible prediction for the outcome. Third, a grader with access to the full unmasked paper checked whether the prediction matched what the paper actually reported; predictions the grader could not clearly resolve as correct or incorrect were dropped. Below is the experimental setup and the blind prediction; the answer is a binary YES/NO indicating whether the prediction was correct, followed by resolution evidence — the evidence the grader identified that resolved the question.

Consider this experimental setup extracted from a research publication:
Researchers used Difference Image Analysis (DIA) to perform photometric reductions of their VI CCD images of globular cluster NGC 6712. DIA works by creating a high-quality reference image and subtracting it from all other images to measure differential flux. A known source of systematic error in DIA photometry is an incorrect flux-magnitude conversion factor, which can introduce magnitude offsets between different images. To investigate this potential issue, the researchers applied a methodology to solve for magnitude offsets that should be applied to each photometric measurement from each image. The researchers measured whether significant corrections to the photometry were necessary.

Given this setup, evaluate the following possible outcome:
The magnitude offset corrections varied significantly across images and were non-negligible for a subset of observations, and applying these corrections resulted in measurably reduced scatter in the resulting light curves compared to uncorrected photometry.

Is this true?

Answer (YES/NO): NO